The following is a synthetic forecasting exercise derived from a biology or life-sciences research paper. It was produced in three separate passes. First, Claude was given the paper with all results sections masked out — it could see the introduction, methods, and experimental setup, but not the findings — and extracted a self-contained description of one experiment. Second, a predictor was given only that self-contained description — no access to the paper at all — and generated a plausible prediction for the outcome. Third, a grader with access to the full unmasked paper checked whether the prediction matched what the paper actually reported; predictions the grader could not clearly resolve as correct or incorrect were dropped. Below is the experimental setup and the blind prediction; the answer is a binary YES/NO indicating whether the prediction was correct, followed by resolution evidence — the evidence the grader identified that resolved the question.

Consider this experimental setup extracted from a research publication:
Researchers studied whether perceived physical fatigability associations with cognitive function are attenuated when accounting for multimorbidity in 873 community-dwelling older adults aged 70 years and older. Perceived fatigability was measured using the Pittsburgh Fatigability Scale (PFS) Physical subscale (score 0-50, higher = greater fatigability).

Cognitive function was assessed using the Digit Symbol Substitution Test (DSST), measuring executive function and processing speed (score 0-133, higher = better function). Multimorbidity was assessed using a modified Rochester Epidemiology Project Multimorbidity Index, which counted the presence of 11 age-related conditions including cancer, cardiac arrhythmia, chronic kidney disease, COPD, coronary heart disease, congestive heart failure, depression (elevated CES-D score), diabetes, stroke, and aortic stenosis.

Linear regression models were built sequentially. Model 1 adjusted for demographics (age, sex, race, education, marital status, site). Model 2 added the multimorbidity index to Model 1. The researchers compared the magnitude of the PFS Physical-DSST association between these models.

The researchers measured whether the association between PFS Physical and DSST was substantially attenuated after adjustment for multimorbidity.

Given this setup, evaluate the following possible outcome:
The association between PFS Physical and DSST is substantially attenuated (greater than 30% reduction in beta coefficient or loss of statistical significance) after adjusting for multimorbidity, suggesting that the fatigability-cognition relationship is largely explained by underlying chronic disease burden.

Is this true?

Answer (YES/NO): NO